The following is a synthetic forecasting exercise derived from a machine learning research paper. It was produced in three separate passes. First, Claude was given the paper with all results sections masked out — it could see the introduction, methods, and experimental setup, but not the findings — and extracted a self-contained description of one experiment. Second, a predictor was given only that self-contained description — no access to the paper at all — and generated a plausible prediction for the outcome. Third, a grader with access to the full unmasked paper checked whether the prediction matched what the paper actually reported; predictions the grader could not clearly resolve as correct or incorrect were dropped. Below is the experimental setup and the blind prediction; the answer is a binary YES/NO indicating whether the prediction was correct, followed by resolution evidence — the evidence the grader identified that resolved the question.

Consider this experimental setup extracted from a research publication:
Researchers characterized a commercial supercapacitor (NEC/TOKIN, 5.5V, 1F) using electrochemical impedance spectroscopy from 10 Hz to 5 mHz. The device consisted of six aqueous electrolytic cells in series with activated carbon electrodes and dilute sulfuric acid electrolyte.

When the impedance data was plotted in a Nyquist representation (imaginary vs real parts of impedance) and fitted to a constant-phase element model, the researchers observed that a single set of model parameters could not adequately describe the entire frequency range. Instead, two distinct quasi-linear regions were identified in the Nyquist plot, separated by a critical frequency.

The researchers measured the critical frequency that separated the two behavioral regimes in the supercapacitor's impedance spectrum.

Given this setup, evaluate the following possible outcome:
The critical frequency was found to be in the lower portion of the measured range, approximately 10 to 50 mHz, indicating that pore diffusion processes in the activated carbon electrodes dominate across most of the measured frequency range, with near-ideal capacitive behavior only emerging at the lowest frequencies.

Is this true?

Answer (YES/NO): YES